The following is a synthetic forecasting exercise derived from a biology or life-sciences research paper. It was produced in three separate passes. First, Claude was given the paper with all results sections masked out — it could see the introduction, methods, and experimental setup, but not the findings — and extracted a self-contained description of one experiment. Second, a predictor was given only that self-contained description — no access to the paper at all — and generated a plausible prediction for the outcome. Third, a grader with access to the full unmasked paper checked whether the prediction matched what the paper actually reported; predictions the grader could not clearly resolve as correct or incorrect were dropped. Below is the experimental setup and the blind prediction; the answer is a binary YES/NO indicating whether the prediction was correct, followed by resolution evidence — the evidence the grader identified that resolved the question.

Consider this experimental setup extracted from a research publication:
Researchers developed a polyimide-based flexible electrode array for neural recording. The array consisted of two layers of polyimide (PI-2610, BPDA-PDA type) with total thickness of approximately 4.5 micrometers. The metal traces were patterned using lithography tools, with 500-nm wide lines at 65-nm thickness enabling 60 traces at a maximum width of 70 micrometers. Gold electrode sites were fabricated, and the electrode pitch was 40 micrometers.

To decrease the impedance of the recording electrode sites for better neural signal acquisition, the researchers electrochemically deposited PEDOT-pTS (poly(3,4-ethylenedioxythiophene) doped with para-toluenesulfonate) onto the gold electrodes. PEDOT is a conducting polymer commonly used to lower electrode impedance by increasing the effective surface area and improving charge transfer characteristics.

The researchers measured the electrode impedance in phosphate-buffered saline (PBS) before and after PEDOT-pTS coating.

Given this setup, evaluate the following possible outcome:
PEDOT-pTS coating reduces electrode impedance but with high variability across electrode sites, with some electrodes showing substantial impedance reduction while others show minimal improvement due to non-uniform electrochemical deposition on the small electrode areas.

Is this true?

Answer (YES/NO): NO